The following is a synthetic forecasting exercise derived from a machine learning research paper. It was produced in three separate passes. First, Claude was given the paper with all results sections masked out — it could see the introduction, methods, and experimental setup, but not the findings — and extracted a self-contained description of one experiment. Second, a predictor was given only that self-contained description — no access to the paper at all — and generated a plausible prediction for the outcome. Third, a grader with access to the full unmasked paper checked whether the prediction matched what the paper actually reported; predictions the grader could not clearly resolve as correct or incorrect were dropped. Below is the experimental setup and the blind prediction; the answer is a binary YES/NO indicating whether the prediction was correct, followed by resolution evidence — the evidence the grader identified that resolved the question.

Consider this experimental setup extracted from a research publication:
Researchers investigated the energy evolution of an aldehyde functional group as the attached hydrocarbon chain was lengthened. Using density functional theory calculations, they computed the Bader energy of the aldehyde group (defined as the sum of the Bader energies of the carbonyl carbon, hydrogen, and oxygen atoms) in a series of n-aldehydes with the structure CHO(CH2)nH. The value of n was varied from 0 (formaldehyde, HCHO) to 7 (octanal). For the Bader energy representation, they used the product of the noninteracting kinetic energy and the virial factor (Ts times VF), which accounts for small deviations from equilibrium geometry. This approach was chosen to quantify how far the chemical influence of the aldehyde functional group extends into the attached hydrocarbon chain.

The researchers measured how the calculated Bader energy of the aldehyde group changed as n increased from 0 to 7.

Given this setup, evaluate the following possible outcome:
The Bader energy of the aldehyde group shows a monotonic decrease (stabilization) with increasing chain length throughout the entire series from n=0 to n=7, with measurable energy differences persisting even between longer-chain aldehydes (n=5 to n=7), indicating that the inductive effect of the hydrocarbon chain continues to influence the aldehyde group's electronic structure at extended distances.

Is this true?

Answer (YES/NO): NO